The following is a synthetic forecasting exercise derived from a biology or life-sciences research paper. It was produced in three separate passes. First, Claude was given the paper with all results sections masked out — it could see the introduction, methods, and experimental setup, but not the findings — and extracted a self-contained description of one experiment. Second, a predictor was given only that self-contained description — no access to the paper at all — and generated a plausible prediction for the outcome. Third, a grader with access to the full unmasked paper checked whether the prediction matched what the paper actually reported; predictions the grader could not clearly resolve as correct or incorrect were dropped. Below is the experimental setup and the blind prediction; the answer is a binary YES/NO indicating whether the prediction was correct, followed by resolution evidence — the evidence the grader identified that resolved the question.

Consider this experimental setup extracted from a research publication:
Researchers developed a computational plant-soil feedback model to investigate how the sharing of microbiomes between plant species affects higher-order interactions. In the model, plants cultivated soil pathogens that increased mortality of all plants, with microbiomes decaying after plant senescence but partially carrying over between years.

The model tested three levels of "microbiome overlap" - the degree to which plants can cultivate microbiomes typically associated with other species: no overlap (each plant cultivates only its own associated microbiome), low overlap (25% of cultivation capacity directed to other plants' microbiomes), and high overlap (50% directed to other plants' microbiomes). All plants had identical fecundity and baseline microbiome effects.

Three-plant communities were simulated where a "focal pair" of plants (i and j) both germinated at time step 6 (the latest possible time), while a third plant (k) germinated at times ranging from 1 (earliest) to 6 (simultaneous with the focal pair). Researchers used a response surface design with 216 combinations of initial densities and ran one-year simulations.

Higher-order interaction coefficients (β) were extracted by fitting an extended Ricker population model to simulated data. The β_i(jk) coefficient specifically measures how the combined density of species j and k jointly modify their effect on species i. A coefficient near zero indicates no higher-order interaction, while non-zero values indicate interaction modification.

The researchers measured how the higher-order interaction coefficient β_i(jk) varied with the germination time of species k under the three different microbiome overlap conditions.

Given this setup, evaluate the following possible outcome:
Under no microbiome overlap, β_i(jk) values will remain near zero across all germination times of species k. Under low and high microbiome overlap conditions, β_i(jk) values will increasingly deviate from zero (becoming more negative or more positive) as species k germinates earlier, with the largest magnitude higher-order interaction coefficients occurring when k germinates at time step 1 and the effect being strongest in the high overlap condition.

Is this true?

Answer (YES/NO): NO